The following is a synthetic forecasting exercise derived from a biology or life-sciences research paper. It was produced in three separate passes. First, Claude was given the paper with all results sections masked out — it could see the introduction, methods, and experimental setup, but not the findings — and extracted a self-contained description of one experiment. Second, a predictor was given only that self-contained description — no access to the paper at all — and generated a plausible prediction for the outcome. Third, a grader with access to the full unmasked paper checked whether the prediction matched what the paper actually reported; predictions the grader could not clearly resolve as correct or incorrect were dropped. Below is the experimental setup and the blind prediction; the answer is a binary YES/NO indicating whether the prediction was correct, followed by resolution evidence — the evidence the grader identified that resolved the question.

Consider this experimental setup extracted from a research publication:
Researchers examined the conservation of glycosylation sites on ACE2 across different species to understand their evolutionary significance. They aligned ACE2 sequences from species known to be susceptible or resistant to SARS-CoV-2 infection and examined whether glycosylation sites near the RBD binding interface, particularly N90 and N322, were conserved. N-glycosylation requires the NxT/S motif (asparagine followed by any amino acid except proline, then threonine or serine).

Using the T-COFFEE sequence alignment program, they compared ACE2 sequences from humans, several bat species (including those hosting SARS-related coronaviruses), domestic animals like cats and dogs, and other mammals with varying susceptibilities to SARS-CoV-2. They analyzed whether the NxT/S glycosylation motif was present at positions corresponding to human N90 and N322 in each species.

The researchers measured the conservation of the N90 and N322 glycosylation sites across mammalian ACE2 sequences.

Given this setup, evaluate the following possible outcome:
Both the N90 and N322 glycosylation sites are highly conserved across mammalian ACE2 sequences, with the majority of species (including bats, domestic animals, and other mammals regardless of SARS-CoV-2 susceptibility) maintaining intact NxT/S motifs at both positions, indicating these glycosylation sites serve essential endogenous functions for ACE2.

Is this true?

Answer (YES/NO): NO